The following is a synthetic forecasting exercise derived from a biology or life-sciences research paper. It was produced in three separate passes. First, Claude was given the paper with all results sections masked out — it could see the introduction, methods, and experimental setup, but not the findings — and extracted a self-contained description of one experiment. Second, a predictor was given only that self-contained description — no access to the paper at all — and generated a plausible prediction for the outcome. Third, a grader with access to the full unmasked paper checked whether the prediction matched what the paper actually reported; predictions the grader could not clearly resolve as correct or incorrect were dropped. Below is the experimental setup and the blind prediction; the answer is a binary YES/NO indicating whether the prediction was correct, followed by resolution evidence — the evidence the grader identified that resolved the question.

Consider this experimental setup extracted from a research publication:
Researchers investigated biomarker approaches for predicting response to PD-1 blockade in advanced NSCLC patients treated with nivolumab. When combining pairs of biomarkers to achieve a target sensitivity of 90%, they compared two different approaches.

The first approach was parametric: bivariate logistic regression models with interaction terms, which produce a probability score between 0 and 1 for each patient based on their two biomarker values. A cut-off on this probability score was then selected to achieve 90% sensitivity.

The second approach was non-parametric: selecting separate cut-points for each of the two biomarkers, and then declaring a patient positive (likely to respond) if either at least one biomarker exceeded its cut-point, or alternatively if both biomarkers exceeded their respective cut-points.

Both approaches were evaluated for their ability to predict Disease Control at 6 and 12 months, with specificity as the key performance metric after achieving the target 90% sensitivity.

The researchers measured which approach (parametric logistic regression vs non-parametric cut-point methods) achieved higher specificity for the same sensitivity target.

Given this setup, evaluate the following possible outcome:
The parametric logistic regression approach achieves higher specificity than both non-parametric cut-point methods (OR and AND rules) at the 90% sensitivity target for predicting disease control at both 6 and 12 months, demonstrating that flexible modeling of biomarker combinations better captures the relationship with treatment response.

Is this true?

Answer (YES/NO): NO